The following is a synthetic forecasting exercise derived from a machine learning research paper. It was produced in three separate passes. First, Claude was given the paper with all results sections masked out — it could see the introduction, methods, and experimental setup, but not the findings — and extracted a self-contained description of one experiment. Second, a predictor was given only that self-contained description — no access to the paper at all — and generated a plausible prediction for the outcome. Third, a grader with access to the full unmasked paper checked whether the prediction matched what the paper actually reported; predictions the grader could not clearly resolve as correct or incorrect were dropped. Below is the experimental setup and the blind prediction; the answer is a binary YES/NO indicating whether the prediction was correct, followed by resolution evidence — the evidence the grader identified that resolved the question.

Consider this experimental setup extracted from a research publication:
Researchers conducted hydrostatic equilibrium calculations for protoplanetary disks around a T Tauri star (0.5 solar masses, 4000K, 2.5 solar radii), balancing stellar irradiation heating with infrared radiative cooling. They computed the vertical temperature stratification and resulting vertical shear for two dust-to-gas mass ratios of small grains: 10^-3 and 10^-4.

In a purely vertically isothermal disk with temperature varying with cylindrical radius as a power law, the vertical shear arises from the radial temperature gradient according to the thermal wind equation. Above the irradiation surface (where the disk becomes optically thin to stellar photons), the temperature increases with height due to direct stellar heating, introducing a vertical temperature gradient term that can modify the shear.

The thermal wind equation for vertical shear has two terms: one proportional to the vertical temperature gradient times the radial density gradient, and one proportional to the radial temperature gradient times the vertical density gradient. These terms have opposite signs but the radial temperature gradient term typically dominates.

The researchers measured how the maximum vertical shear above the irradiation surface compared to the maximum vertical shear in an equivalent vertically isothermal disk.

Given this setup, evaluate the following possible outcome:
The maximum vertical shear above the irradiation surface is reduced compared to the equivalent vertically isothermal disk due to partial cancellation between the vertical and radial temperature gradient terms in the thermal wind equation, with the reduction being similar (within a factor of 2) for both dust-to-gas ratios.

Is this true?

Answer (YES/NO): NO